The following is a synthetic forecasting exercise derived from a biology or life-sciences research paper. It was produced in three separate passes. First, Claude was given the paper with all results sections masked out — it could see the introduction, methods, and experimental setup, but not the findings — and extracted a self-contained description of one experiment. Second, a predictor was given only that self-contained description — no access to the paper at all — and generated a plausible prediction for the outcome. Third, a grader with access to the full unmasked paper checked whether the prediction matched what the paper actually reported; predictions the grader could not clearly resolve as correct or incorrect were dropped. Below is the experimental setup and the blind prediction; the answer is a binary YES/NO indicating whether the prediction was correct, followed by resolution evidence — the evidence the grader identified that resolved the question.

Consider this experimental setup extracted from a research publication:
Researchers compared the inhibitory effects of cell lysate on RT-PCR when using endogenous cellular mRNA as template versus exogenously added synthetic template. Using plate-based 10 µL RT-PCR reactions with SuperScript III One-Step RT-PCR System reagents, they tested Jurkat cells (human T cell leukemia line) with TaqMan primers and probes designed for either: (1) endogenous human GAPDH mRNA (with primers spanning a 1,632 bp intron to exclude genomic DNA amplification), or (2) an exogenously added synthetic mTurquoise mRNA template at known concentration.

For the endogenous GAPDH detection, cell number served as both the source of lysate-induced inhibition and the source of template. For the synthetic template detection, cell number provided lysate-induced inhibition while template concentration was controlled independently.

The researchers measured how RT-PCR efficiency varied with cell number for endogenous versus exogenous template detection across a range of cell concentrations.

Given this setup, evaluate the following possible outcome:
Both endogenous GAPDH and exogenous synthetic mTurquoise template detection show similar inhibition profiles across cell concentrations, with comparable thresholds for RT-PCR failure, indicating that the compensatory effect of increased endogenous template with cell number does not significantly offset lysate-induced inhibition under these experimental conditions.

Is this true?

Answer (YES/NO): NO